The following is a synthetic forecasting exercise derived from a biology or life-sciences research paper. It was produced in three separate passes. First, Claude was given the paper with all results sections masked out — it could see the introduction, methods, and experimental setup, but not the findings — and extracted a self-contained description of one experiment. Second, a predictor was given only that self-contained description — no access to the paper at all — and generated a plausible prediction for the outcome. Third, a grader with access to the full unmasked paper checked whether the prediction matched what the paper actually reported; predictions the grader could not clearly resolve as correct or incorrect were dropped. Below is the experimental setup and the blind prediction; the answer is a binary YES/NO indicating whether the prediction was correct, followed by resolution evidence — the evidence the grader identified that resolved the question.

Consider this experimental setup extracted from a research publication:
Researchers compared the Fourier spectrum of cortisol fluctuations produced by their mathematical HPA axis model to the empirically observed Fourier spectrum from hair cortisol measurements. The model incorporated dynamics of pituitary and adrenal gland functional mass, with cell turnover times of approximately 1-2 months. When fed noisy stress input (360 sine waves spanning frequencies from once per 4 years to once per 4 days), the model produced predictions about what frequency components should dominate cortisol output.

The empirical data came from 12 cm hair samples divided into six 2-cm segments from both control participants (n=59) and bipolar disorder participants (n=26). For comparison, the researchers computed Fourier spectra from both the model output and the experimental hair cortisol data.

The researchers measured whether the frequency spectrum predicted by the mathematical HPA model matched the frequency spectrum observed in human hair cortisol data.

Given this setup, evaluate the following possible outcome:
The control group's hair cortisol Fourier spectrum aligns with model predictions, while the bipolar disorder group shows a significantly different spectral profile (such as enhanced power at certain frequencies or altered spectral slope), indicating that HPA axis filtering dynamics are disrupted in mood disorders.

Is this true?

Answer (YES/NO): NO